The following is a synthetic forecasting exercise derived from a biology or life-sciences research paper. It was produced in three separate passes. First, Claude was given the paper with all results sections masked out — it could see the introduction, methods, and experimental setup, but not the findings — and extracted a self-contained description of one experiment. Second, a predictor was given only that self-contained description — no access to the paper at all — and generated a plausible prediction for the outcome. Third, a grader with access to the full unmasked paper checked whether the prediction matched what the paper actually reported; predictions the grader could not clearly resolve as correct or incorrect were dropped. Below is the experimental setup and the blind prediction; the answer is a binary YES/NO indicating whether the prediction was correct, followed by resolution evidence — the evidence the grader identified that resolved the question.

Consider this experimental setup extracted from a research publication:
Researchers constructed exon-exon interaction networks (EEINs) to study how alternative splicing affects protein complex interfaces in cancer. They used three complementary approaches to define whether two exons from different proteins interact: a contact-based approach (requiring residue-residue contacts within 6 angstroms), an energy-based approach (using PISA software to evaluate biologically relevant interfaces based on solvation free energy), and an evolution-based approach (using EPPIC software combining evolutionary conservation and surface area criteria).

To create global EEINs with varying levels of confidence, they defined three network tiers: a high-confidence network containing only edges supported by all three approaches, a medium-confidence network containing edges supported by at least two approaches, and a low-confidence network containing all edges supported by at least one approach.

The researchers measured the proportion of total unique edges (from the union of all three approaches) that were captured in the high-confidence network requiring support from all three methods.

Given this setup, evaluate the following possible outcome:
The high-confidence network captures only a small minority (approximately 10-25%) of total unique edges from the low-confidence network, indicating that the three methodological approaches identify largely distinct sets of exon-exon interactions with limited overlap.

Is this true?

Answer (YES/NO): YES